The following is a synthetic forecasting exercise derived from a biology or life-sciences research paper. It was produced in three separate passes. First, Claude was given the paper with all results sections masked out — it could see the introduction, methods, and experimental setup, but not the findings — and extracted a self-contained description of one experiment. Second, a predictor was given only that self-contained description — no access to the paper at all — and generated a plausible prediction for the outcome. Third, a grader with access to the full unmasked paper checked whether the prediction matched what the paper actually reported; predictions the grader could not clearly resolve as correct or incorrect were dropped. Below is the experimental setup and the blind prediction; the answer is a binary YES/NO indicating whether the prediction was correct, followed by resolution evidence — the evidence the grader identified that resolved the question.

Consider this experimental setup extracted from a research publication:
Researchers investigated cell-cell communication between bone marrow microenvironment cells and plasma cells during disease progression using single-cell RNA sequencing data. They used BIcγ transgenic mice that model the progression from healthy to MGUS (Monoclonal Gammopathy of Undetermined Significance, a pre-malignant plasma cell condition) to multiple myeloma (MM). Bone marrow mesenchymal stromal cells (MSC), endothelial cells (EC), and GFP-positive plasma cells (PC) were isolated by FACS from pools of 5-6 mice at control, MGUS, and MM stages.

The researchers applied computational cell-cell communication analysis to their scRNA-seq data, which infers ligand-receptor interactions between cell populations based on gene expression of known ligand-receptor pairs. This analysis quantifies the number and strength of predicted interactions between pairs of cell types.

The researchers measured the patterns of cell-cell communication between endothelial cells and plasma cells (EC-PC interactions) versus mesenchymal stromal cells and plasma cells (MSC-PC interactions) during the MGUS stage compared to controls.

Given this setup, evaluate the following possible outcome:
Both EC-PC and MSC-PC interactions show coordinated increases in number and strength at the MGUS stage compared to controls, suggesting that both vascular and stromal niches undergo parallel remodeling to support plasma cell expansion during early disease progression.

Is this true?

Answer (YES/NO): NO